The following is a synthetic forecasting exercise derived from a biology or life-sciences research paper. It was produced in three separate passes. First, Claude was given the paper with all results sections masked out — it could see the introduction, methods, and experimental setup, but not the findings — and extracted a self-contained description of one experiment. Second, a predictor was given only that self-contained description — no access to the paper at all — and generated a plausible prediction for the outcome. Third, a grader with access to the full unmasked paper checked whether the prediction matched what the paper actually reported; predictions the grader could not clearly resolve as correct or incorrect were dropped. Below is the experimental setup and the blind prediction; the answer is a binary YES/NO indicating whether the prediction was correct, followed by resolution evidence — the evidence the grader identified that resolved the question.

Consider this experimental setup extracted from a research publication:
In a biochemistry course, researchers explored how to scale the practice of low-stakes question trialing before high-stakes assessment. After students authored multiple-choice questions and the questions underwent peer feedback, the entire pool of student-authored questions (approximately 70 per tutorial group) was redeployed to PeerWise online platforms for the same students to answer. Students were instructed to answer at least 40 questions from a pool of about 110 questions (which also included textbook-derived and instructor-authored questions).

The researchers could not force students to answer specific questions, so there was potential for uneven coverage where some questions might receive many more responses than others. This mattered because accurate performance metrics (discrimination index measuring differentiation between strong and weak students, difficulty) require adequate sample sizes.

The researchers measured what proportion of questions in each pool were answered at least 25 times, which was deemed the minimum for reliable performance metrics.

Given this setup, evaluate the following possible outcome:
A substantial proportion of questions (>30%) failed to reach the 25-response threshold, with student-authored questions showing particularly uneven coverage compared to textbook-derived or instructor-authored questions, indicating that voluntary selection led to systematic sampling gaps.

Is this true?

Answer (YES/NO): NO